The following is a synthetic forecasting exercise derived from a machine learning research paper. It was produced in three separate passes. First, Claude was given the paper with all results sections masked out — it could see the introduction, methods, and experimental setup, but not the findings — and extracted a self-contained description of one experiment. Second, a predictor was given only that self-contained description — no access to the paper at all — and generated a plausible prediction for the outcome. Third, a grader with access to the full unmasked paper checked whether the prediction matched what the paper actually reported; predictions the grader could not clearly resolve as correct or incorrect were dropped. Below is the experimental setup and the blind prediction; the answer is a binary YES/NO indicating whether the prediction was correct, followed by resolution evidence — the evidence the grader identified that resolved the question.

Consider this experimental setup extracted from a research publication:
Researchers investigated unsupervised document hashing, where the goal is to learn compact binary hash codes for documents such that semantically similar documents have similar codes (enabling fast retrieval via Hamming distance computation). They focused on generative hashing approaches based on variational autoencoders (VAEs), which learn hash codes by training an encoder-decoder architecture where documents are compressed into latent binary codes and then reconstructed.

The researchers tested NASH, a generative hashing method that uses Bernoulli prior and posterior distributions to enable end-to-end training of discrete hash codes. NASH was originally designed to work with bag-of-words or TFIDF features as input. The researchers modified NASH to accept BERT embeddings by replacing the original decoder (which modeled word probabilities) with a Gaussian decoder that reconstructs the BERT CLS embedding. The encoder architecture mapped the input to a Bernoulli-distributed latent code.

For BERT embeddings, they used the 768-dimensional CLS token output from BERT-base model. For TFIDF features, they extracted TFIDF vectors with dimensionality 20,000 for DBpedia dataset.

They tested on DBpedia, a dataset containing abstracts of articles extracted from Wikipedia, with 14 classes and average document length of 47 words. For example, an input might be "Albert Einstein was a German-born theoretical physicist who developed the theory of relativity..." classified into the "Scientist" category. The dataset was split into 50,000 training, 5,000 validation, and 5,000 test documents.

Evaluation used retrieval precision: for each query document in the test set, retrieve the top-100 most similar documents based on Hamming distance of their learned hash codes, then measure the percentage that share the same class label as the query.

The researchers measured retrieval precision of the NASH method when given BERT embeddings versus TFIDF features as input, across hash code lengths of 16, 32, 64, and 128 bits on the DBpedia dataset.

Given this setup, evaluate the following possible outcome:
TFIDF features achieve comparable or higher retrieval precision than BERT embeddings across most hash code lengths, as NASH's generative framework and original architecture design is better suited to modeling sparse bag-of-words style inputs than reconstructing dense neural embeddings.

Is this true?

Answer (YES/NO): YES